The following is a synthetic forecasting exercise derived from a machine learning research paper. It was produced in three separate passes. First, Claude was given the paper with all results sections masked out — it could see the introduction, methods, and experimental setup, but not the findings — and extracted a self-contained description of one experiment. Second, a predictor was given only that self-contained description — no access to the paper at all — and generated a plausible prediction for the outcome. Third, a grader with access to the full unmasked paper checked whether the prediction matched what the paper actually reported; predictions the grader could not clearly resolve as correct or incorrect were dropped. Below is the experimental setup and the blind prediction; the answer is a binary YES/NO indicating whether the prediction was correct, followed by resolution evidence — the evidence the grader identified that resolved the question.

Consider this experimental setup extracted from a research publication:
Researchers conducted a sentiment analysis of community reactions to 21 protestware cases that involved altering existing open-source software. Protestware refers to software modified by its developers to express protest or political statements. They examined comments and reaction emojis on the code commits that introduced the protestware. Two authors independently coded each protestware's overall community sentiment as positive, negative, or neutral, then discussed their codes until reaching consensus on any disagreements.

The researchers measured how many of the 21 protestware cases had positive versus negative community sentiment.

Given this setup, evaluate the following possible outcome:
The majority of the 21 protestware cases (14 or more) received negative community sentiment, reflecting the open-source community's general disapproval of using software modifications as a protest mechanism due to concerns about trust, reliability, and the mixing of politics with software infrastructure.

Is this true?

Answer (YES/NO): NO